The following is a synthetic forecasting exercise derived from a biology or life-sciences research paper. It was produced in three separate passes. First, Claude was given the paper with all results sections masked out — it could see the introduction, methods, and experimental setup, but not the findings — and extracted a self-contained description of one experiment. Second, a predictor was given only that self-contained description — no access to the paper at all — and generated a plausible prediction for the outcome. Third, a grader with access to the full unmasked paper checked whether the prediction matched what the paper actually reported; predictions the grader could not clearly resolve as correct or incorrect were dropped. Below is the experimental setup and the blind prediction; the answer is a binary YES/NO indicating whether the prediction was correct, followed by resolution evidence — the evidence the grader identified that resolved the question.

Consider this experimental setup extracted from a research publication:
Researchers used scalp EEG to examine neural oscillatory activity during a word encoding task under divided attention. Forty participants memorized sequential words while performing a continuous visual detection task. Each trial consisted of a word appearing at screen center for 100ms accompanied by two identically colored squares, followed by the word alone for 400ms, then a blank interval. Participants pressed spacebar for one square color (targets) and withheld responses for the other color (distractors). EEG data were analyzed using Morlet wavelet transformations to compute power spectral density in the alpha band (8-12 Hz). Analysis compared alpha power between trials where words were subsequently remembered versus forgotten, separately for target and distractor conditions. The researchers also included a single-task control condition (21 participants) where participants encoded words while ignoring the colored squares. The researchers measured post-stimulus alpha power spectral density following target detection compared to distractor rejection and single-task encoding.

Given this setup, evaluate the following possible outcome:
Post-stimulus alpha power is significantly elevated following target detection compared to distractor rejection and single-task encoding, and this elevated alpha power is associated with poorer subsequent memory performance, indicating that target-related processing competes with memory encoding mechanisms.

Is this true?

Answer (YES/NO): NO